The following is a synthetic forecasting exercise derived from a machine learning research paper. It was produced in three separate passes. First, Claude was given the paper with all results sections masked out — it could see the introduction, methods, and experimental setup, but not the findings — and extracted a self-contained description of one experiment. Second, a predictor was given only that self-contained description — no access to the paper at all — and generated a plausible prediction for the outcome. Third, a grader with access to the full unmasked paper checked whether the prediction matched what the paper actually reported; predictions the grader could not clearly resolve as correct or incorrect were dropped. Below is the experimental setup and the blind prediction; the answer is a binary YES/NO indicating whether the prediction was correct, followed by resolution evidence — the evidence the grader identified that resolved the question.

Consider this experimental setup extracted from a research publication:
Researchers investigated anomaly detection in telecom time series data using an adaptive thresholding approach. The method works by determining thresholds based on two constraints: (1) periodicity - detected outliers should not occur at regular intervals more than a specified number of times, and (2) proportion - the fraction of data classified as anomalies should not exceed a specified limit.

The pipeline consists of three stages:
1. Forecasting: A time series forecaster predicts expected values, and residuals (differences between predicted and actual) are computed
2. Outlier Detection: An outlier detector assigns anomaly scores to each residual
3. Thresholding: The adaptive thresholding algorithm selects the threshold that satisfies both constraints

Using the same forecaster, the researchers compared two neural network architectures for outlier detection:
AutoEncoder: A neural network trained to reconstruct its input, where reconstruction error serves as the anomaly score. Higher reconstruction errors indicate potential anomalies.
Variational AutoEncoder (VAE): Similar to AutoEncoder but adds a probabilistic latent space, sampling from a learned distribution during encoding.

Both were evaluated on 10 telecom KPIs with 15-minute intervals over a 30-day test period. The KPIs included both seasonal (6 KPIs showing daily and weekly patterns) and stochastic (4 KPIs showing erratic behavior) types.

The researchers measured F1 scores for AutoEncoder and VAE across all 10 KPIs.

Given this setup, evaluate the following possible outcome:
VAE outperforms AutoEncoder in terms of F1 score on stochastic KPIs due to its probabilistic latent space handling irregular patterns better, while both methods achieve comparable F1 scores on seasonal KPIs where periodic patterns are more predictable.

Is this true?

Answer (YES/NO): NO